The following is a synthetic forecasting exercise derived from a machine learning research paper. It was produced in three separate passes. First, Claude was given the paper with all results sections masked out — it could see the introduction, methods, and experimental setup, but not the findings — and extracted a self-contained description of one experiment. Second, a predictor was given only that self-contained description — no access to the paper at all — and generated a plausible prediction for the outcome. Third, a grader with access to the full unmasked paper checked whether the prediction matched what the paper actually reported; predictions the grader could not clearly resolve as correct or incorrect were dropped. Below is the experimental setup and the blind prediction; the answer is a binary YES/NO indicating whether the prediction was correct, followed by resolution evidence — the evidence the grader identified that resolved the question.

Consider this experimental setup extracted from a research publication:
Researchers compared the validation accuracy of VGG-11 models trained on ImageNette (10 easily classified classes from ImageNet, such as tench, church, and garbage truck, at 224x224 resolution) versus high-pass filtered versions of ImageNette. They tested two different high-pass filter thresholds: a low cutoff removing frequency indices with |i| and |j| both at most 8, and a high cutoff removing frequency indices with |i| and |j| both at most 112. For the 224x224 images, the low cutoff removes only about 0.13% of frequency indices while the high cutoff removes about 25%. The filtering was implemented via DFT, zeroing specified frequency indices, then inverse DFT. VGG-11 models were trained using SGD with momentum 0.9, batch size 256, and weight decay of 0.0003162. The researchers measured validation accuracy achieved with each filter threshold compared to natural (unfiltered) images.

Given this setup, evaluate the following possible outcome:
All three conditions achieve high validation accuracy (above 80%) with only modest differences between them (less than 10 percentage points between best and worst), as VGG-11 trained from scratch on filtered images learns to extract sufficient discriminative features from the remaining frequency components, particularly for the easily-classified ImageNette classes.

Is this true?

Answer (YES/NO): NO